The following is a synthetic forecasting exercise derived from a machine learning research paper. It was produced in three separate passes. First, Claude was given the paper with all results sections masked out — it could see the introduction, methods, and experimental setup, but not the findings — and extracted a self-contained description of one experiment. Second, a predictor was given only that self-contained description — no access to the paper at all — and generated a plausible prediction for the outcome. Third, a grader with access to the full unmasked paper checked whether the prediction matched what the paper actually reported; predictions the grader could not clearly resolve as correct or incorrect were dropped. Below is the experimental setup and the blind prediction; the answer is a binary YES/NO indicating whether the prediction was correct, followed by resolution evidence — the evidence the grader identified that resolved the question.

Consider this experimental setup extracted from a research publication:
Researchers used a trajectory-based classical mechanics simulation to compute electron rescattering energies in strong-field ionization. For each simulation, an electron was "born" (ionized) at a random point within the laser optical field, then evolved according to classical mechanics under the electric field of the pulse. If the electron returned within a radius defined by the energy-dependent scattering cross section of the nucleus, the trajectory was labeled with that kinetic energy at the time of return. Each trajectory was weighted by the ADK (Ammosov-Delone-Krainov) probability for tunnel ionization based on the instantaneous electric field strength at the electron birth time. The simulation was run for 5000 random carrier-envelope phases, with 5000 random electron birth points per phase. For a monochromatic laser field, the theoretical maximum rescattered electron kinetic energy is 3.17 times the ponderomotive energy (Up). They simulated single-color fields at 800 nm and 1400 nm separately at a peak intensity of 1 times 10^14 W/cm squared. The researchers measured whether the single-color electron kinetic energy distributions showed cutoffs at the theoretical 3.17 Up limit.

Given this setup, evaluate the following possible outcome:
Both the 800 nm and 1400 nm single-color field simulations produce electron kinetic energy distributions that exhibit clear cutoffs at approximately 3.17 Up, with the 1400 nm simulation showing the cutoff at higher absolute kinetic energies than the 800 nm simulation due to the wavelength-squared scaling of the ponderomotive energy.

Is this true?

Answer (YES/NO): YES